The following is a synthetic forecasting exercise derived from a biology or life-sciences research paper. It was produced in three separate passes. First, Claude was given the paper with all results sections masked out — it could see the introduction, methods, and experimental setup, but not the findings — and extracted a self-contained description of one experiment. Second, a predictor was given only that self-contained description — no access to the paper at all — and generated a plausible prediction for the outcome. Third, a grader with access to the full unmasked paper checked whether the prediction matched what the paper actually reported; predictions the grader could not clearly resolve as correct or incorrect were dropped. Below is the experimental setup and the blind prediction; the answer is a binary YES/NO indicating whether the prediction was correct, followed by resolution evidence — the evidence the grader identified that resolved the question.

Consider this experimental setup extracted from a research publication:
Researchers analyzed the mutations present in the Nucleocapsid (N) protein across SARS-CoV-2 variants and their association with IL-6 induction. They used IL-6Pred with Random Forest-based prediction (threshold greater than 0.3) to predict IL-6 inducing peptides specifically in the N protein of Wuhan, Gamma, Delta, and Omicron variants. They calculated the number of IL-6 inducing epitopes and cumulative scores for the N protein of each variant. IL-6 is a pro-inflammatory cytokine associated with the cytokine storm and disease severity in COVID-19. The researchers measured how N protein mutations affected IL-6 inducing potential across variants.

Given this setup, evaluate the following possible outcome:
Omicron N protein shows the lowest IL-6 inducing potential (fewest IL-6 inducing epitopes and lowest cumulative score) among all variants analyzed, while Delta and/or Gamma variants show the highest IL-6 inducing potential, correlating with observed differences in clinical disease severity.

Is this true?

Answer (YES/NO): NO